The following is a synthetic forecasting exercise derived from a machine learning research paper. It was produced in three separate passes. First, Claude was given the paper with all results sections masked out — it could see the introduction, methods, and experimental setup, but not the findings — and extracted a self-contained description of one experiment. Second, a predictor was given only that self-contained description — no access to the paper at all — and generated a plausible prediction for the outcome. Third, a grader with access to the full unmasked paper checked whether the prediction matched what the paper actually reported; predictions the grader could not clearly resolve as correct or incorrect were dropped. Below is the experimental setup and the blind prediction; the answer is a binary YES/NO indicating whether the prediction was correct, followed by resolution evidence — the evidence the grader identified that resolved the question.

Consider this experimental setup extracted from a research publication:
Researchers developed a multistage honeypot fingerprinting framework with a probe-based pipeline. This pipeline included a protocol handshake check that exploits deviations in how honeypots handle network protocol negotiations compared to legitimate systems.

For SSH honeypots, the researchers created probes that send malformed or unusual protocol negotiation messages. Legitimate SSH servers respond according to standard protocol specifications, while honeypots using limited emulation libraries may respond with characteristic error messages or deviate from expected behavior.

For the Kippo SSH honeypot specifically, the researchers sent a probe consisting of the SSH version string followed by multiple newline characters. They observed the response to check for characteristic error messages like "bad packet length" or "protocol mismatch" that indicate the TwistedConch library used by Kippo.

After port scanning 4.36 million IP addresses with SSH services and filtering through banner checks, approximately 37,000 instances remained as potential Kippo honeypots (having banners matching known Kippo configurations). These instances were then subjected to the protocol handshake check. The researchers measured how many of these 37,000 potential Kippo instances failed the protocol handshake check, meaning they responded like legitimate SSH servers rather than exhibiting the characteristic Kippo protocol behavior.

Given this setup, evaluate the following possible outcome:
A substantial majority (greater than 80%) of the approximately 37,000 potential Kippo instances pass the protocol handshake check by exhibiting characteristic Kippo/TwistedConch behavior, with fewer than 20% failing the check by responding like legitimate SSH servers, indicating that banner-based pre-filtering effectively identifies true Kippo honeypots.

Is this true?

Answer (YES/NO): NO